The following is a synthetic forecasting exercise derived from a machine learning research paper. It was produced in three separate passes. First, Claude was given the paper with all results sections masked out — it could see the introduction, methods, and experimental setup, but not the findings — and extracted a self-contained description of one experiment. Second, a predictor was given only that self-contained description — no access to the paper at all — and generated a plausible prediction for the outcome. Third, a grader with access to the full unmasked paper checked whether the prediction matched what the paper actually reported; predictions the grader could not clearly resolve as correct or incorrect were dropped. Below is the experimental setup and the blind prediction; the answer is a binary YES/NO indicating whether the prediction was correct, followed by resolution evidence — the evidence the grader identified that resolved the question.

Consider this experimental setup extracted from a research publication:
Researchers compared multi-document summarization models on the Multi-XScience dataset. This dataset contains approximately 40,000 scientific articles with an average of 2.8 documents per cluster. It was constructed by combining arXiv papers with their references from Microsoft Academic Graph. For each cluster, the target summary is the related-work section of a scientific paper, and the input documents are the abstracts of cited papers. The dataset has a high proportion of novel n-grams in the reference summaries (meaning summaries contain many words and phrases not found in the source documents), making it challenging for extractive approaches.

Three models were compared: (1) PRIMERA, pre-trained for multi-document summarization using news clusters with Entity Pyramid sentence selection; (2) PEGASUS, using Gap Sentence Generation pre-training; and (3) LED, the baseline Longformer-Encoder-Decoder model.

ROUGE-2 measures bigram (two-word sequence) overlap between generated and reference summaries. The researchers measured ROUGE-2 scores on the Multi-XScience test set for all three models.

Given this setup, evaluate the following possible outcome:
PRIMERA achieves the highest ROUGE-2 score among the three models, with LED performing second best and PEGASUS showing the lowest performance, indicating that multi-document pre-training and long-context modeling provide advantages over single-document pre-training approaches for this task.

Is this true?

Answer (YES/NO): NO